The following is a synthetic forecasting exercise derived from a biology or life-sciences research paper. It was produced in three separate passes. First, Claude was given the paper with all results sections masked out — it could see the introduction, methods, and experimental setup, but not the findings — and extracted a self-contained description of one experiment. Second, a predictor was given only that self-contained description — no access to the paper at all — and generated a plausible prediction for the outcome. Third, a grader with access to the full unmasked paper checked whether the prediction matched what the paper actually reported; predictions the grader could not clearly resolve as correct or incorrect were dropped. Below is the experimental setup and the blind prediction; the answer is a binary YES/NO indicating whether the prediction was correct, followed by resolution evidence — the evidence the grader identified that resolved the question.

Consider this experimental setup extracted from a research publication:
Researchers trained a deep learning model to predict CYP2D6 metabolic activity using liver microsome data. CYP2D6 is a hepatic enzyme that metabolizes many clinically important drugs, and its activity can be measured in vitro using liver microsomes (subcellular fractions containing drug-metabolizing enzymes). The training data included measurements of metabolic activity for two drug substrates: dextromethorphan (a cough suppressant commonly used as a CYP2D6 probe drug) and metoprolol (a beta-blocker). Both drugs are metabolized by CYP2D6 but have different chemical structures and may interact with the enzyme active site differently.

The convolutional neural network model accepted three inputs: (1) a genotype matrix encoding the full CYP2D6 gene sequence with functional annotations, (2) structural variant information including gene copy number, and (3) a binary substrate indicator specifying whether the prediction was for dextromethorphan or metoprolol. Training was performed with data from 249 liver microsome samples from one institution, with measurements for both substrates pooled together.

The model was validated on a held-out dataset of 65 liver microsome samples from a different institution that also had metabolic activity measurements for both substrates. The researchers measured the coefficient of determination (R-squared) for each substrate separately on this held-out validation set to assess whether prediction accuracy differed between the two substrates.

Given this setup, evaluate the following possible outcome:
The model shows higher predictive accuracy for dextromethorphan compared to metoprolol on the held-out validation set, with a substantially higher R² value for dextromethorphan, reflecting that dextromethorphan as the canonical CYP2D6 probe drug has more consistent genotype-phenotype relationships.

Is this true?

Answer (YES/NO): YES